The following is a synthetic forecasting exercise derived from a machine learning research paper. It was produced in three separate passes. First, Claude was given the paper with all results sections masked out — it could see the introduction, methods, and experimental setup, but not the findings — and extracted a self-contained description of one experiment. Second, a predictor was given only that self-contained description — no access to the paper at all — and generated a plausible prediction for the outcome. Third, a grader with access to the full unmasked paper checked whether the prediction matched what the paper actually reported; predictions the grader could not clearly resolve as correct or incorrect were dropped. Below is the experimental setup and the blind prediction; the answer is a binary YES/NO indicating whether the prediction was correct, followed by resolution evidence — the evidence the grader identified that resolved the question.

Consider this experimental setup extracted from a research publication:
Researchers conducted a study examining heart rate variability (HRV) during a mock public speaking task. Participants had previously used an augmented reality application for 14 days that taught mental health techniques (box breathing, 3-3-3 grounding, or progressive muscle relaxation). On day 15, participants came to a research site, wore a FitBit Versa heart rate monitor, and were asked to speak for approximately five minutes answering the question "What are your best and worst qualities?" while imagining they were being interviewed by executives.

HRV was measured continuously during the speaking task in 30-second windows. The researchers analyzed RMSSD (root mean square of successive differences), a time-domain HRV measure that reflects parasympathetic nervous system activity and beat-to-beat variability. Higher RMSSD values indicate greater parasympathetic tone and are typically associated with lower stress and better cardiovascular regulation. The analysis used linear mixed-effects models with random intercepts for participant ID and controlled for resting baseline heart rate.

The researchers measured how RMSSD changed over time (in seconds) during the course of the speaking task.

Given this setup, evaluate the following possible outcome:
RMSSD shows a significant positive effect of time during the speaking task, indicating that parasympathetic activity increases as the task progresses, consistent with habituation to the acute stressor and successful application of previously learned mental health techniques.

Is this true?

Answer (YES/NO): YES